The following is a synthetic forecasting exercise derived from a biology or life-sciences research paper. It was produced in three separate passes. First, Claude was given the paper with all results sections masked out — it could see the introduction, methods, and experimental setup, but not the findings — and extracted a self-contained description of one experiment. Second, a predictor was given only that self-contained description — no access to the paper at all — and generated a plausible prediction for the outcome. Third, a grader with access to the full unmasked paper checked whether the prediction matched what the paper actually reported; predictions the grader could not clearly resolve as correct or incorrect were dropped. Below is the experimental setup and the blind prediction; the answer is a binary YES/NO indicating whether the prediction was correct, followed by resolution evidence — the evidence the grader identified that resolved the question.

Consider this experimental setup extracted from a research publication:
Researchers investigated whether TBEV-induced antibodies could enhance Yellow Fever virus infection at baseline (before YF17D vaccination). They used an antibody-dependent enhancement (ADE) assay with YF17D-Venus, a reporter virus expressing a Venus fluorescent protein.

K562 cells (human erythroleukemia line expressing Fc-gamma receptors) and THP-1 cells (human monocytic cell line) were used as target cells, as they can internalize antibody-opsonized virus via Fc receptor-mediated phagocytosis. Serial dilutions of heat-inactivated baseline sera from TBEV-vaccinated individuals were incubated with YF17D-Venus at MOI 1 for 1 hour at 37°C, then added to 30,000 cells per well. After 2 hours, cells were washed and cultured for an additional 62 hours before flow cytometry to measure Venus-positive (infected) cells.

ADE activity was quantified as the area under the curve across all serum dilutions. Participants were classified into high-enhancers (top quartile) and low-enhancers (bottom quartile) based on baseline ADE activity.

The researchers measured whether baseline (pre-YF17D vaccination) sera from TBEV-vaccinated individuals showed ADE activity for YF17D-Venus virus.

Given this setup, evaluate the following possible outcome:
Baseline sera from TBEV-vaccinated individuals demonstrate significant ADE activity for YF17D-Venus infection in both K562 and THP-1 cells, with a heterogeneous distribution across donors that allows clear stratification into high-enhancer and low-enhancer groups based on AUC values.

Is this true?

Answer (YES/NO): YES